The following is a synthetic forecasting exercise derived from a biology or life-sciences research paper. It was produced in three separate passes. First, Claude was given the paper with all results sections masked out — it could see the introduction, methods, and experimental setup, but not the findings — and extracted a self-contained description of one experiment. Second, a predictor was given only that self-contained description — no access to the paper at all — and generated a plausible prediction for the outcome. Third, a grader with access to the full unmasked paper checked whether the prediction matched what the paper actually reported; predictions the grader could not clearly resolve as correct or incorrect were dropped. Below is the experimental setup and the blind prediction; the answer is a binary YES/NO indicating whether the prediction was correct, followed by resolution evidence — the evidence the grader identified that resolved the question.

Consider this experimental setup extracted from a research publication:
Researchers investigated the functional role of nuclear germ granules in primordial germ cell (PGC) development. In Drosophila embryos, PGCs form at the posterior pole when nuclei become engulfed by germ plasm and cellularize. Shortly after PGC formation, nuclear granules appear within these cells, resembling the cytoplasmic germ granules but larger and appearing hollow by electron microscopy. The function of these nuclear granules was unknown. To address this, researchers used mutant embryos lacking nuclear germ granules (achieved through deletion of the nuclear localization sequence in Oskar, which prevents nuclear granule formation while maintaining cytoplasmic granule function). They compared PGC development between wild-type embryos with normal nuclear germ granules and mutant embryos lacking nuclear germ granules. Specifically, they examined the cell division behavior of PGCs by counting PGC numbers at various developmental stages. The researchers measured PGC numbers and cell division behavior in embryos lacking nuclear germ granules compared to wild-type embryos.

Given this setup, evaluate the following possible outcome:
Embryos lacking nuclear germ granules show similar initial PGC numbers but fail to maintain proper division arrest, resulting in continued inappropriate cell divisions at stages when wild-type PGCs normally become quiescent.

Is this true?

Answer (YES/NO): NO